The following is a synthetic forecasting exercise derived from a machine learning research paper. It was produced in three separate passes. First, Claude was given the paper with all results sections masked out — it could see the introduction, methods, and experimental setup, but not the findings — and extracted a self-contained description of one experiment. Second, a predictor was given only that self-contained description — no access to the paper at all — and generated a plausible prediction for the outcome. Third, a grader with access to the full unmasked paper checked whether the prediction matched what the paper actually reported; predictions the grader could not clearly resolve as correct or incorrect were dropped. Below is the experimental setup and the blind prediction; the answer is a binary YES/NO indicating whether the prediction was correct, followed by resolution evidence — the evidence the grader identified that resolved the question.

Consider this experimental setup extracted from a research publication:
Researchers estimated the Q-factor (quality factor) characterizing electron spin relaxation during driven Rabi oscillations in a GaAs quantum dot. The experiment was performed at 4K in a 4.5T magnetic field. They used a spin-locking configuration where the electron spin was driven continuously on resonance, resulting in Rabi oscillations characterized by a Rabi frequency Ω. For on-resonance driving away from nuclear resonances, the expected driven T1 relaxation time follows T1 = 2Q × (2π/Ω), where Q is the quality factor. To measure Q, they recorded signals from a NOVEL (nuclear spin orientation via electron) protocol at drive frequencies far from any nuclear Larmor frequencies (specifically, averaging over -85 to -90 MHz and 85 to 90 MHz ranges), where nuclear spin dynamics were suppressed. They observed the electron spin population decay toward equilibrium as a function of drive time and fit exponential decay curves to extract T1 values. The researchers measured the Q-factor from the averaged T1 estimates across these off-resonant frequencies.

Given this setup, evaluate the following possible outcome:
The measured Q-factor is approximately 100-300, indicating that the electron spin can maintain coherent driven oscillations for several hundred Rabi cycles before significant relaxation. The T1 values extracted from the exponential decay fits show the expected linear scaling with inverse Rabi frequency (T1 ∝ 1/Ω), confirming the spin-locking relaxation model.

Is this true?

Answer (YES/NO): NO